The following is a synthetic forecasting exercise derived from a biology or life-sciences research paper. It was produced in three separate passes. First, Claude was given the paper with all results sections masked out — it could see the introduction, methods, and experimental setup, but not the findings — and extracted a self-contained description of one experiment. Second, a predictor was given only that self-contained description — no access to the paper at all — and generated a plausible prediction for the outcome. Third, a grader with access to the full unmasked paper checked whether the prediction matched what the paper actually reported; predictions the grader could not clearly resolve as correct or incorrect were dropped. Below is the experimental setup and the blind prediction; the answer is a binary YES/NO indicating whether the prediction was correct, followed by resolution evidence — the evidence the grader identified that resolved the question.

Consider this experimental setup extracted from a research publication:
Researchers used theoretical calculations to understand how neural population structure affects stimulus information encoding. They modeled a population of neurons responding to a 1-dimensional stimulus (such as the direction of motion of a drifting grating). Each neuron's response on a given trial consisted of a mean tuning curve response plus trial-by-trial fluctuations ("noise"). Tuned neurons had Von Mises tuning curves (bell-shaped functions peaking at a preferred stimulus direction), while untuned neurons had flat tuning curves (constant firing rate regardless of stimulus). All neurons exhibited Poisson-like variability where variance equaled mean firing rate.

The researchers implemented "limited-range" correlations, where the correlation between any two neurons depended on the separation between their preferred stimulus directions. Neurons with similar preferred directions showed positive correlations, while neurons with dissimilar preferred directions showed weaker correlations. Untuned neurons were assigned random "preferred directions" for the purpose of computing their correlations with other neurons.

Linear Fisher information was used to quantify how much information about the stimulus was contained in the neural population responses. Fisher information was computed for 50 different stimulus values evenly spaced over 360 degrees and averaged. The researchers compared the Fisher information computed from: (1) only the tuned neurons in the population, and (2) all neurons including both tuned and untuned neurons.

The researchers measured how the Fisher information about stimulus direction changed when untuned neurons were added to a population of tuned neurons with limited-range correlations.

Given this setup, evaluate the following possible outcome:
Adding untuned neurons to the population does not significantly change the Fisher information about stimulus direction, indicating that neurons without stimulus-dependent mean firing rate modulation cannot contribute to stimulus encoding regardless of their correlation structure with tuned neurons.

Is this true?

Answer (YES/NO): NO